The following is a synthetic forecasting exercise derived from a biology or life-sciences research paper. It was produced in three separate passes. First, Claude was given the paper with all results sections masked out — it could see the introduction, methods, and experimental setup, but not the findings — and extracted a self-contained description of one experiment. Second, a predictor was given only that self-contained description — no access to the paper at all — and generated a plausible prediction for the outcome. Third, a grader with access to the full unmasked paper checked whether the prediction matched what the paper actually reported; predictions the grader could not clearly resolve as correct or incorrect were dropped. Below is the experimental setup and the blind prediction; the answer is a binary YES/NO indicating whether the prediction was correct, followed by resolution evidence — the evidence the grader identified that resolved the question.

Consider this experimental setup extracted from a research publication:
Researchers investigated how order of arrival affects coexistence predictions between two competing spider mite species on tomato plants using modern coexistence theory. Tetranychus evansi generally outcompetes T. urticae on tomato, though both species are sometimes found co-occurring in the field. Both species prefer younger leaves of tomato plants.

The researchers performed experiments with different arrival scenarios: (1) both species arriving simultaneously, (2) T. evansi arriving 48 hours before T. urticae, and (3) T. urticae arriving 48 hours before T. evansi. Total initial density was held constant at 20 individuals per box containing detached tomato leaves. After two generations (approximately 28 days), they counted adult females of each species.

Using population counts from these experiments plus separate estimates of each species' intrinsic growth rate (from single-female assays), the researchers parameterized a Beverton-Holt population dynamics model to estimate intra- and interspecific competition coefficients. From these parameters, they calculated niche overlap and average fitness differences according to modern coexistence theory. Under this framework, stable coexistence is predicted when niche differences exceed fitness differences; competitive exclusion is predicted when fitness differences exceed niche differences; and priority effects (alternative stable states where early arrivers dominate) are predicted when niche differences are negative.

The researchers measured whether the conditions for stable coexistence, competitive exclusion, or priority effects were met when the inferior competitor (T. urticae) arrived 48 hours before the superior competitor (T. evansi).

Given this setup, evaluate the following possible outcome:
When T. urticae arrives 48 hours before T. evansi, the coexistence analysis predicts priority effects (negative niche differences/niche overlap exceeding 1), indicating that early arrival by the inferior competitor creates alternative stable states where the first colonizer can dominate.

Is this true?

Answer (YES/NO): NO